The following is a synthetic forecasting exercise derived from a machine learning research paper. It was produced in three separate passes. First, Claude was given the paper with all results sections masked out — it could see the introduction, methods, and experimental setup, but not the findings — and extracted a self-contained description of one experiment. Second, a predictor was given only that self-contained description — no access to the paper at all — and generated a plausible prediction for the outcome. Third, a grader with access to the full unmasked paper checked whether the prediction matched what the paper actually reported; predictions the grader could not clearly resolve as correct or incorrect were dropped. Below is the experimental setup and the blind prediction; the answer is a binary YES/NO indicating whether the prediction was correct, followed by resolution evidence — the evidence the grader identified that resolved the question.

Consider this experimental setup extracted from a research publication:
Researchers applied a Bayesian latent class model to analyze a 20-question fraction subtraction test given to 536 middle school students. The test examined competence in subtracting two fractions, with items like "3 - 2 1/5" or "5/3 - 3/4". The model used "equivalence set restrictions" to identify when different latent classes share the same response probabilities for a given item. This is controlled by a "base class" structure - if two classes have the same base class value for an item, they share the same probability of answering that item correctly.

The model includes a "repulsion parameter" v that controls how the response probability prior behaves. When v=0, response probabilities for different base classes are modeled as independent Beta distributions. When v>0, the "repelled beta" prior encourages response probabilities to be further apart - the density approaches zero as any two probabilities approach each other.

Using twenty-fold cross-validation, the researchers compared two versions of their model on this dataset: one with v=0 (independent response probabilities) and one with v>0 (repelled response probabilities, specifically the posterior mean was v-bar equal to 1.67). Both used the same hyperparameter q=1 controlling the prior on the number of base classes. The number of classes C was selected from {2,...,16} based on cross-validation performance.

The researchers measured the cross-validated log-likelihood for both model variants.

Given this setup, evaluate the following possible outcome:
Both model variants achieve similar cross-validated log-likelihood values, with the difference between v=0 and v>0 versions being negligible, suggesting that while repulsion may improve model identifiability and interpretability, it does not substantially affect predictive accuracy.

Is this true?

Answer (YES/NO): YES